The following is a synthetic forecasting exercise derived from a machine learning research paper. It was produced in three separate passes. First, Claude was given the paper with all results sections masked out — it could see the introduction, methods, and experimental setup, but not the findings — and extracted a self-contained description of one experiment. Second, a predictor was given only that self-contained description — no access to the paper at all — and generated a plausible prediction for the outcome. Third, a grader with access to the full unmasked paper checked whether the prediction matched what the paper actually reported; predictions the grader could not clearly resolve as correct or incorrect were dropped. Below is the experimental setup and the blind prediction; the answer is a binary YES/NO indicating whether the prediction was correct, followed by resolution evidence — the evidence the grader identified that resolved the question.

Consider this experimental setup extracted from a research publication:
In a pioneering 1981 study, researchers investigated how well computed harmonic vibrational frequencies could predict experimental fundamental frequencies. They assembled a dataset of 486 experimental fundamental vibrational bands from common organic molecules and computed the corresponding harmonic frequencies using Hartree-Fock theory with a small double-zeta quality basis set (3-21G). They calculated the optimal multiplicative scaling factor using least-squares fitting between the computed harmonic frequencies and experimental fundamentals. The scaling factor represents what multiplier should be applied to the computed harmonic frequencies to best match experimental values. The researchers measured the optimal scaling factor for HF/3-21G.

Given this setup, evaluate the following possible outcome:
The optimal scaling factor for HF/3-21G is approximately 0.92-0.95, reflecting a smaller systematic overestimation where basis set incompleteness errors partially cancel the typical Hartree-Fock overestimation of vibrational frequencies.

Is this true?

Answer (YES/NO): NO